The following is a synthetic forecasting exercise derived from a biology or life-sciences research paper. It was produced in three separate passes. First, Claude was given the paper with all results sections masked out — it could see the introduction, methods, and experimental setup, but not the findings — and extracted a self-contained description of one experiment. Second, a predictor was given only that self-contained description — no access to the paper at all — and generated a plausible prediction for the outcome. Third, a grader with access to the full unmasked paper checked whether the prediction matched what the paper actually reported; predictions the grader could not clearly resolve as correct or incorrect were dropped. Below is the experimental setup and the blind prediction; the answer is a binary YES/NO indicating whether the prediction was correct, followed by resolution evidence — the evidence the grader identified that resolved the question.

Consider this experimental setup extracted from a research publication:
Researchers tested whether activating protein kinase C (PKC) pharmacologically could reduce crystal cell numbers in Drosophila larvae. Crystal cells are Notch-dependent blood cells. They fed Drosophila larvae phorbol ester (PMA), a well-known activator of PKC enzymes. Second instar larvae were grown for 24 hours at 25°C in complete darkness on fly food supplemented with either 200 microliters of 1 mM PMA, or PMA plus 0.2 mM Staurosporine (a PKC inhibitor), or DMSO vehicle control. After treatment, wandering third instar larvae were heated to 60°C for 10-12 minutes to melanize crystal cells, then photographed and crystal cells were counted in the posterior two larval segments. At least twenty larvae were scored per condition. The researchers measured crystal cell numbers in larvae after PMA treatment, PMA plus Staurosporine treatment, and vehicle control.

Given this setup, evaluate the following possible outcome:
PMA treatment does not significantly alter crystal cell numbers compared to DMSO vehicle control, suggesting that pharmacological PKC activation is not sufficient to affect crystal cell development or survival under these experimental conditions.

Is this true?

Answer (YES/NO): NO